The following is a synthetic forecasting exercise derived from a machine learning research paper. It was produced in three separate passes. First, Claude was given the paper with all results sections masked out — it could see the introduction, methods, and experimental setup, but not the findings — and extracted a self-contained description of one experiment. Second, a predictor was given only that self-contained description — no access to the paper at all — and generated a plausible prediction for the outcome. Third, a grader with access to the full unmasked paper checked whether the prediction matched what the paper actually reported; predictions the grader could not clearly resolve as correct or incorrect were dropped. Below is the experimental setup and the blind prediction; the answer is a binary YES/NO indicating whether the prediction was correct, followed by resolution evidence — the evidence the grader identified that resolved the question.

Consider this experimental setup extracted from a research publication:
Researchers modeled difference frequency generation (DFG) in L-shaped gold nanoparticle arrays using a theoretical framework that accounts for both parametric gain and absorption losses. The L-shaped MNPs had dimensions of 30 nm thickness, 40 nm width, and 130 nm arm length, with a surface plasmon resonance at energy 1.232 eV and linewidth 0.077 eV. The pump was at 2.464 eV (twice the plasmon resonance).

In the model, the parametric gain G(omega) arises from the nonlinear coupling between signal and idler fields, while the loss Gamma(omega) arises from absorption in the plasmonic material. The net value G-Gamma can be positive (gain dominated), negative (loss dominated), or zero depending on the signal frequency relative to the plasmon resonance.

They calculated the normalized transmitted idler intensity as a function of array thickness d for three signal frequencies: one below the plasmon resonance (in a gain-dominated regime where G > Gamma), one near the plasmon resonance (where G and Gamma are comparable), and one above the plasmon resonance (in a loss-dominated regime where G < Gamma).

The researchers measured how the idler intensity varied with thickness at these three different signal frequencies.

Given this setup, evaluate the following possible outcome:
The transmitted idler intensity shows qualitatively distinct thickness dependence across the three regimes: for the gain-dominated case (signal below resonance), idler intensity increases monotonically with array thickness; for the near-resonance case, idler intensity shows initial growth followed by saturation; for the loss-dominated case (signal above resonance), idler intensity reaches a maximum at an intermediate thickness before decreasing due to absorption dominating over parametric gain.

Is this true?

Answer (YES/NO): NO